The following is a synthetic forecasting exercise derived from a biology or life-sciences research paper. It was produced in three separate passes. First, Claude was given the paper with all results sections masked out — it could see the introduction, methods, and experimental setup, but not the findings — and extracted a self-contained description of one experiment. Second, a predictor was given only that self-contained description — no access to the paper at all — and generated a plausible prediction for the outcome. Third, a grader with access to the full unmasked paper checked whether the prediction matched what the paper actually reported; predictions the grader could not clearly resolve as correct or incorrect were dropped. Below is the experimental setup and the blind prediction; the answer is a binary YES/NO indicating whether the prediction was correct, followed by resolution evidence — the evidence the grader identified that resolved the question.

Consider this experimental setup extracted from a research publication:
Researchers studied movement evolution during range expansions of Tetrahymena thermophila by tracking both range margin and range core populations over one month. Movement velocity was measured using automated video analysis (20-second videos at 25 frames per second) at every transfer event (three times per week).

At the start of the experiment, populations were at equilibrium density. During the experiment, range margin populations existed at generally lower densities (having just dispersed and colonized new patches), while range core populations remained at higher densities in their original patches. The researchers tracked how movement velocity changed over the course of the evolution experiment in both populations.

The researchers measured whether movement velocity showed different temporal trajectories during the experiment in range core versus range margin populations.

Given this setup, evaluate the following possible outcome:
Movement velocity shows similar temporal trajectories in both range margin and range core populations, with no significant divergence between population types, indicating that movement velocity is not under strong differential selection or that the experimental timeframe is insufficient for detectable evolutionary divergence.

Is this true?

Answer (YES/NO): NO